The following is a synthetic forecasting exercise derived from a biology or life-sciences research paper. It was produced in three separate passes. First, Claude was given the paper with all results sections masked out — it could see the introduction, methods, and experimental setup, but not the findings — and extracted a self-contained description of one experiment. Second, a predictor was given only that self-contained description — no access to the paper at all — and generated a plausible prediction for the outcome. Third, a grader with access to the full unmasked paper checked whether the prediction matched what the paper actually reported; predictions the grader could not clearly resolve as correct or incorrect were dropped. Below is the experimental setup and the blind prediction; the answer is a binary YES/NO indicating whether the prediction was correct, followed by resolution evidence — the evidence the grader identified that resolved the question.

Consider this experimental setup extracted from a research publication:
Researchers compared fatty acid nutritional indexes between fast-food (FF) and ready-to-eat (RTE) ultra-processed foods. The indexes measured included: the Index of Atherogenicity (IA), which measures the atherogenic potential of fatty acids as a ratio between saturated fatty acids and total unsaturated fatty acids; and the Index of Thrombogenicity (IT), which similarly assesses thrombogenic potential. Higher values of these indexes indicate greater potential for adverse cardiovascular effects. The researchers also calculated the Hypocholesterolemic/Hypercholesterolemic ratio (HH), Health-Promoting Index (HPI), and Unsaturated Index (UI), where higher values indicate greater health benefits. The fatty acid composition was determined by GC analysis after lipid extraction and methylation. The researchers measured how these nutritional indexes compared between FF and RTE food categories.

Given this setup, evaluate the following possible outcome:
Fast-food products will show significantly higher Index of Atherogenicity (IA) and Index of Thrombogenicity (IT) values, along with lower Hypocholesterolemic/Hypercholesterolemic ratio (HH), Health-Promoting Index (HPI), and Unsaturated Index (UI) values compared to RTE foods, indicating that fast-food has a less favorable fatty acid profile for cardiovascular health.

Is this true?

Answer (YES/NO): NO